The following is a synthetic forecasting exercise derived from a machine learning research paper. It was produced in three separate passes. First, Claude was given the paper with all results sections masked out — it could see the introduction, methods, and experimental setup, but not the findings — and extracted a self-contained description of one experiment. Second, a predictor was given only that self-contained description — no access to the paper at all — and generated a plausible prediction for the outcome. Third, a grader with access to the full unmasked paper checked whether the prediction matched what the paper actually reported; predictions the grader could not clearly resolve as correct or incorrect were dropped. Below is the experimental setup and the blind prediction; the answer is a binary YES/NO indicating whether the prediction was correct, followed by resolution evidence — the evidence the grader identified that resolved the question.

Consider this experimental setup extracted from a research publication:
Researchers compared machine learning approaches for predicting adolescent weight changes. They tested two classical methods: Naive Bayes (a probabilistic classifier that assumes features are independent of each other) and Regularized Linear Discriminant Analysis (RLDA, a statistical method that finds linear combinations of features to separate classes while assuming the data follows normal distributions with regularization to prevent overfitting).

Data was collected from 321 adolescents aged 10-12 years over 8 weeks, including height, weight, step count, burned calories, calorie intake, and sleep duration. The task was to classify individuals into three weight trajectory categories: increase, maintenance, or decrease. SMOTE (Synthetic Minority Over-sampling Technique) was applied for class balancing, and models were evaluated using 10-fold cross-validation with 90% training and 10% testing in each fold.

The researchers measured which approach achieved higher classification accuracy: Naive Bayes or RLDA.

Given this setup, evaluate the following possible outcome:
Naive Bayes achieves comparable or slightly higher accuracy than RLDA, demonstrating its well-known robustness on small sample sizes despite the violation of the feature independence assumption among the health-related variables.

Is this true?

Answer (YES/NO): NO